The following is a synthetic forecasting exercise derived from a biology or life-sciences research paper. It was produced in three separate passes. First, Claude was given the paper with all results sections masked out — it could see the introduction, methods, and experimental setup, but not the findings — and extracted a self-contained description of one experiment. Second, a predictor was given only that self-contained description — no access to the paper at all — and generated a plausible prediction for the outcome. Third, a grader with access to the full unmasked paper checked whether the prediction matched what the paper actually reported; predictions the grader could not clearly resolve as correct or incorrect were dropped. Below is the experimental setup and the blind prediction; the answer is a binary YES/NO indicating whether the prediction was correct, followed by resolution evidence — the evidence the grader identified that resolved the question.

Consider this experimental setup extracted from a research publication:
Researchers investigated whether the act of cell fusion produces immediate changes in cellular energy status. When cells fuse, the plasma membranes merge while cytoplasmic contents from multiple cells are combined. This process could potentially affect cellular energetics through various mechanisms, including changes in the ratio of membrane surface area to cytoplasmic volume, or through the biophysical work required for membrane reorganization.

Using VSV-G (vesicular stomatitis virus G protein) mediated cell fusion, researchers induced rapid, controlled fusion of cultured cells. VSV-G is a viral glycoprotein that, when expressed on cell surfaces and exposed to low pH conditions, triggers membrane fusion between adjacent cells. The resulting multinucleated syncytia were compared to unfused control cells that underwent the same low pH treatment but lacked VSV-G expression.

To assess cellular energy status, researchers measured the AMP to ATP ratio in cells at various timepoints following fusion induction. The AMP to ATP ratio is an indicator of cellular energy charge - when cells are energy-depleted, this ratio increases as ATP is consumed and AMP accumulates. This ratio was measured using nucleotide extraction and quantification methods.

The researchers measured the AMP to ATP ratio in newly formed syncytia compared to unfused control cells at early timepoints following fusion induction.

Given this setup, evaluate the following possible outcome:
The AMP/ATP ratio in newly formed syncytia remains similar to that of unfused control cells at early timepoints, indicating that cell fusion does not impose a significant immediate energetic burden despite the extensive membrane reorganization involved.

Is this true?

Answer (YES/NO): NO